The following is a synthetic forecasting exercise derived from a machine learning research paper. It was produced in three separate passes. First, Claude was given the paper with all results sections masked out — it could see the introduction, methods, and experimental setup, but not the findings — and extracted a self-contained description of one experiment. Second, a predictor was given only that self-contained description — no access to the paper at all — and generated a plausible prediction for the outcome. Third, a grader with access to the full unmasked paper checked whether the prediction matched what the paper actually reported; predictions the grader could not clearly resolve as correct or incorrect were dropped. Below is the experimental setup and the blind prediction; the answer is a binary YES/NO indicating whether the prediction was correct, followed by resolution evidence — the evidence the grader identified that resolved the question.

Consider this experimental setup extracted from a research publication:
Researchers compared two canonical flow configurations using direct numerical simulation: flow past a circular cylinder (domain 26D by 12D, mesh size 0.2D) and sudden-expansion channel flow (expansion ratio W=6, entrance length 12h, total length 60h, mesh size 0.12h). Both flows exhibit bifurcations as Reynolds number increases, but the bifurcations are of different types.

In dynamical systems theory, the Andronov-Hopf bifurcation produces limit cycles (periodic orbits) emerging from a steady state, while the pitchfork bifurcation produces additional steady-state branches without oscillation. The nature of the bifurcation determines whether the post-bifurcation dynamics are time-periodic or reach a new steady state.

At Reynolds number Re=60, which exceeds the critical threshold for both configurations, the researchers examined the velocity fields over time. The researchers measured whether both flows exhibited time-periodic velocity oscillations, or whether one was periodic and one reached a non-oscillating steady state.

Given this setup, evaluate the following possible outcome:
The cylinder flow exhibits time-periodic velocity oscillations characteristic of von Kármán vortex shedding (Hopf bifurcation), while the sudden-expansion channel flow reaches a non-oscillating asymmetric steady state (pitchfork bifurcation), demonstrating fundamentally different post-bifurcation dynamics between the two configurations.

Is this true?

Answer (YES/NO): YES